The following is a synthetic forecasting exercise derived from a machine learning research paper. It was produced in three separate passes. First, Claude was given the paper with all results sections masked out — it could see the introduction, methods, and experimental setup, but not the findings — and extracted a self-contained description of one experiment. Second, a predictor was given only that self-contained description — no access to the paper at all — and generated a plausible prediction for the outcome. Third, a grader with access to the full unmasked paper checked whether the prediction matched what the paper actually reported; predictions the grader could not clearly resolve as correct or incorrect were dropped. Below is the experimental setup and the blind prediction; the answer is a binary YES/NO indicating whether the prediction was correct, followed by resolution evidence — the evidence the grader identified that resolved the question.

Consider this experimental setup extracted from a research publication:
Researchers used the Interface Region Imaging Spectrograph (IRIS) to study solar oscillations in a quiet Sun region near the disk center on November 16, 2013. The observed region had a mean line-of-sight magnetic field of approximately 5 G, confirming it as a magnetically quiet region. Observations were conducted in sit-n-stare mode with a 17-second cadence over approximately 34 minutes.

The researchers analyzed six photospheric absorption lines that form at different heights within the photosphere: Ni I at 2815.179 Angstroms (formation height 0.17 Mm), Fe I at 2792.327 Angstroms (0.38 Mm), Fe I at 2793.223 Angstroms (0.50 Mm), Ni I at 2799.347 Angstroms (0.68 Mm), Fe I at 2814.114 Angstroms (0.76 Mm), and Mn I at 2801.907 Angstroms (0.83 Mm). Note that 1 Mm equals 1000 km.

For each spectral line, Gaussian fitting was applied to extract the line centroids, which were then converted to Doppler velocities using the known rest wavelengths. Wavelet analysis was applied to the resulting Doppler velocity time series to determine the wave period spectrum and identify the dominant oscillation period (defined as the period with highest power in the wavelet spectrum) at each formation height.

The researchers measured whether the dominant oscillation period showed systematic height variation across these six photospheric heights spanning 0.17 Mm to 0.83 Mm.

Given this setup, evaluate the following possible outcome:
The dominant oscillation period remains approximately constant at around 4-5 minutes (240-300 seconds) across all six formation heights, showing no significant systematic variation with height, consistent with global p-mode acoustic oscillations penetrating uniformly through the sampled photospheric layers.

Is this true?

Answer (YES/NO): NO